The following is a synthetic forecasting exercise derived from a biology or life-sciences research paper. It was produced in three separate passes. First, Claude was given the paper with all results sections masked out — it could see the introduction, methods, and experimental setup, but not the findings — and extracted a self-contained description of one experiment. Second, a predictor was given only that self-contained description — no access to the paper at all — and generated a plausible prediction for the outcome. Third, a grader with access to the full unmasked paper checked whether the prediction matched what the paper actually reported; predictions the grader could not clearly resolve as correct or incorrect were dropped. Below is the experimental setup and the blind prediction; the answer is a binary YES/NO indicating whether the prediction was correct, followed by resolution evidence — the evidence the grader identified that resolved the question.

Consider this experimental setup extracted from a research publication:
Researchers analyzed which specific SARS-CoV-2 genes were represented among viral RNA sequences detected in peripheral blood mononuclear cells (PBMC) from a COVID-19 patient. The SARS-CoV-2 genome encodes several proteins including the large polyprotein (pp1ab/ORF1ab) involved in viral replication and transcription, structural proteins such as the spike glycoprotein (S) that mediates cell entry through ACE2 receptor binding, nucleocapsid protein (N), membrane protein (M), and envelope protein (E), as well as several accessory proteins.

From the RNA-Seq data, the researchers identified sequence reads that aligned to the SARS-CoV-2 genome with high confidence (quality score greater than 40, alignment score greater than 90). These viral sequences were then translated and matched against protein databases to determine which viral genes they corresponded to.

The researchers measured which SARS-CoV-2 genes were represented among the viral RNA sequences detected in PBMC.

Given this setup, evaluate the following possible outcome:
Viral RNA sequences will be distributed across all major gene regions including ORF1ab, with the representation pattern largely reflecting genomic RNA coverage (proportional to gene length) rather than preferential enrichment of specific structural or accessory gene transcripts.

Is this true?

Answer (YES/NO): NO